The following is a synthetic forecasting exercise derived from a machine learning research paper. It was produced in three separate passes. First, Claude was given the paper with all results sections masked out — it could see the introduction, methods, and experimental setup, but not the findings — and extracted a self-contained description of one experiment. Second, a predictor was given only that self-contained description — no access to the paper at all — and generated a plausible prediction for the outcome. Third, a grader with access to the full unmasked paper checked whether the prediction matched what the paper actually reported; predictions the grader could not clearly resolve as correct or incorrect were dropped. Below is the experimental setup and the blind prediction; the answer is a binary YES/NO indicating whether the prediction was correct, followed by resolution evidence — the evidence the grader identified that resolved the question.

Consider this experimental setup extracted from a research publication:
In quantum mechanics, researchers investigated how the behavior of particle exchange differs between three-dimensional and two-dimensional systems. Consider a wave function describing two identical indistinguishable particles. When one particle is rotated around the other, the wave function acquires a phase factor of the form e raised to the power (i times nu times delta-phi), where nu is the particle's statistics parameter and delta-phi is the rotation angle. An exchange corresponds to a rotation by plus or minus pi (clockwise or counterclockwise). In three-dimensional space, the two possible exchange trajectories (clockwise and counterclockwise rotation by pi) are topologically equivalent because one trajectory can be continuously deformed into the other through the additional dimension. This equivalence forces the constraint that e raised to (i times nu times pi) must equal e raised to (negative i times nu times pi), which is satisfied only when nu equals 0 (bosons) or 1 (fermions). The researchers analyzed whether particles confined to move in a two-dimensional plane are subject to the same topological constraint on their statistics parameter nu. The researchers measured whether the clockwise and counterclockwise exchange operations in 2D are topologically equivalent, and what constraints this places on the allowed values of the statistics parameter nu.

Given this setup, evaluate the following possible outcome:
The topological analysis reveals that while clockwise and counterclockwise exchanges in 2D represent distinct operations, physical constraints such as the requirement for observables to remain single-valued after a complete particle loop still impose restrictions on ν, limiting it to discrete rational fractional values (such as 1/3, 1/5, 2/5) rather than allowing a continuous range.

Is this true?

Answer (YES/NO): NO